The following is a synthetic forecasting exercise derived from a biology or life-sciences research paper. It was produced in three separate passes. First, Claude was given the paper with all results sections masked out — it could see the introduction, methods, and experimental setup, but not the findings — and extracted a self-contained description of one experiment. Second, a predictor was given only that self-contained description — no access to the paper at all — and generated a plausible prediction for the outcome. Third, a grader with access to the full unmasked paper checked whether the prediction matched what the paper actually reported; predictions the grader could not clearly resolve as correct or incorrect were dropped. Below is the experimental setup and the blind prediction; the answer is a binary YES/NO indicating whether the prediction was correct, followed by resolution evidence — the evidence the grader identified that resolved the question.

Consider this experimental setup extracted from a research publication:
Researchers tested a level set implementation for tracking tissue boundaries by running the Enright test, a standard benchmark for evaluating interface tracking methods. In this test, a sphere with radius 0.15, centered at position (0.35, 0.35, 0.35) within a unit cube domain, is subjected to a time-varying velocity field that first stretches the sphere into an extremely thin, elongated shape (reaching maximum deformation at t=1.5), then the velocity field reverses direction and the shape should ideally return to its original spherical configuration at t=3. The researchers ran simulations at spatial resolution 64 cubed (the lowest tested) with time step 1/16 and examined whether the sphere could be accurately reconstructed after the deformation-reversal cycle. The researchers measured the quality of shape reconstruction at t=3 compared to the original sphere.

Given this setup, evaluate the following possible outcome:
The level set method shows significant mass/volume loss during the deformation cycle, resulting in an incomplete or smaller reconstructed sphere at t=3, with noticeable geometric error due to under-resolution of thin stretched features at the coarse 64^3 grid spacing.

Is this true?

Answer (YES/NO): YES